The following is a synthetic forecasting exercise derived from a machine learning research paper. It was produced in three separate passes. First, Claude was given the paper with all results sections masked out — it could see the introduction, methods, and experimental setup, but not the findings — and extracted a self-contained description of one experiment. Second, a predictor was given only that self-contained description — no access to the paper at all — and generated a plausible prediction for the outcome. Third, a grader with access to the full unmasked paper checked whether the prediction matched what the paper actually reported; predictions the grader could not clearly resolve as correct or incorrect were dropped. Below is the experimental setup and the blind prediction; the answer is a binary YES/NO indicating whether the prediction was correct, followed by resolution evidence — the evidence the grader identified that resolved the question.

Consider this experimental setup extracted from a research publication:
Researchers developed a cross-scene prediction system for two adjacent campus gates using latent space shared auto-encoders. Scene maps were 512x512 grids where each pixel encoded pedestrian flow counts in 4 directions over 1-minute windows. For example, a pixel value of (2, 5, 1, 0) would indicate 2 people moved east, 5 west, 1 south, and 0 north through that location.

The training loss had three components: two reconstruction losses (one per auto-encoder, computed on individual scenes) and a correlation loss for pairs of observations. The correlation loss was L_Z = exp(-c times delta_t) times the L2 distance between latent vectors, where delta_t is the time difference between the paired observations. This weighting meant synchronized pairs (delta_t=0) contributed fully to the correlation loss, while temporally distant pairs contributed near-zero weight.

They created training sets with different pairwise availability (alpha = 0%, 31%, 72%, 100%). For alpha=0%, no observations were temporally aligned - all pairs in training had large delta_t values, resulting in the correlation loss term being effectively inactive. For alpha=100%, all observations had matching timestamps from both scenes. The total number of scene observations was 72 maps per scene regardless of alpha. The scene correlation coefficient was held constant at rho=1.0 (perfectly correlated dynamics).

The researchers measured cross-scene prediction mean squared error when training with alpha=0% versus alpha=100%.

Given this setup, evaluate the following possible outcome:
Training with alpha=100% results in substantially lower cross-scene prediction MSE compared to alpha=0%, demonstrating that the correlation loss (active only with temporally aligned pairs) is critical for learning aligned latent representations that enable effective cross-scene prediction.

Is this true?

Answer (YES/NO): NO